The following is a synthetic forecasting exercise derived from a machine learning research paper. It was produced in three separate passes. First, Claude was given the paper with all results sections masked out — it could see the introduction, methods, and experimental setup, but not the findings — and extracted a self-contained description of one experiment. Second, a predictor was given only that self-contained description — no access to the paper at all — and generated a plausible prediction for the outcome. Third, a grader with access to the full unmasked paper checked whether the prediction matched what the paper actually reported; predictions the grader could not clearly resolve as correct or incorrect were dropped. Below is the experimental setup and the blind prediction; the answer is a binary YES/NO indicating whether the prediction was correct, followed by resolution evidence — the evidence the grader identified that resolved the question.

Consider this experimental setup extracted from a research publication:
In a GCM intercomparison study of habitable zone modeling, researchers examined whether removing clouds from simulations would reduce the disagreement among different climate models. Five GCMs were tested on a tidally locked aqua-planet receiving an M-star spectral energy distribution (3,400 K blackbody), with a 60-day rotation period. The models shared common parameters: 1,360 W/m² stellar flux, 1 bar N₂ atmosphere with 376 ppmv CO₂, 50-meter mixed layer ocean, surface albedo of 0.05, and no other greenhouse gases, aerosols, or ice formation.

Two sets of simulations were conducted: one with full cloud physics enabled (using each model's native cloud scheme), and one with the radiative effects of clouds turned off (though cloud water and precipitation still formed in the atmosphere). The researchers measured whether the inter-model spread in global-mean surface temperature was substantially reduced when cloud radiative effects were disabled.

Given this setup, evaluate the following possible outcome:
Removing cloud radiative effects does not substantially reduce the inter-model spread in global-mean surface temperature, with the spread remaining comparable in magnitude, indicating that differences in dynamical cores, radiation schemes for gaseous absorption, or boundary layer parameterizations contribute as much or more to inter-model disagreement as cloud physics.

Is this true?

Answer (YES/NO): YES